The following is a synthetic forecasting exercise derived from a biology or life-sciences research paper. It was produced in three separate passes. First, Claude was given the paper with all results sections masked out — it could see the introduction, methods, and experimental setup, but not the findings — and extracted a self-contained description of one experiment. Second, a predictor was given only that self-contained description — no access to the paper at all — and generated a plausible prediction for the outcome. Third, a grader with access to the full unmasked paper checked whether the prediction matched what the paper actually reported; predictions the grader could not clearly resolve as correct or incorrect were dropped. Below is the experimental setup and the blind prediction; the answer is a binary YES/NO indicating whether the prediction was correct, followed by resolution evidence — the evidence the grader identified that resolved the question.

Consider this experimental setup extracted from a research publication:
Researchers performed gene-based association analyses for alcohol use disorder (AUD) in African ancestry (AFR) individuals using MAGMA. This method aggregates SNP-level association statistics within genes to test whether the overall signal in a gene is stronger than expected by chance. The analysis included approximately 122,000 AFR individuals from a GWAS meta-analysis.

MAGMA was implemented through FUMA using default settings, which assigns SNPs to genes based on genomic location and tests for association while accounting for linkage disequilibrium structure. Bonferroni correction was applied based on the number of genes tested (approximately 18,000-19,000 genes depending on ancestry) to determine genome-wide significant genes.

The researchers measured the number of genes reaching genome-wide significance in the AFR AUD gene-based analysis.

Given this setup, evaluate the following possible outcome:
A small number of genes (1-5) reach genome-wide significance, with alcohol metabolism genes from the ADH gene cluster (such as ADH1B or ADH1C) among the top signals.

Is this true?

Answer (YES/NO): NO